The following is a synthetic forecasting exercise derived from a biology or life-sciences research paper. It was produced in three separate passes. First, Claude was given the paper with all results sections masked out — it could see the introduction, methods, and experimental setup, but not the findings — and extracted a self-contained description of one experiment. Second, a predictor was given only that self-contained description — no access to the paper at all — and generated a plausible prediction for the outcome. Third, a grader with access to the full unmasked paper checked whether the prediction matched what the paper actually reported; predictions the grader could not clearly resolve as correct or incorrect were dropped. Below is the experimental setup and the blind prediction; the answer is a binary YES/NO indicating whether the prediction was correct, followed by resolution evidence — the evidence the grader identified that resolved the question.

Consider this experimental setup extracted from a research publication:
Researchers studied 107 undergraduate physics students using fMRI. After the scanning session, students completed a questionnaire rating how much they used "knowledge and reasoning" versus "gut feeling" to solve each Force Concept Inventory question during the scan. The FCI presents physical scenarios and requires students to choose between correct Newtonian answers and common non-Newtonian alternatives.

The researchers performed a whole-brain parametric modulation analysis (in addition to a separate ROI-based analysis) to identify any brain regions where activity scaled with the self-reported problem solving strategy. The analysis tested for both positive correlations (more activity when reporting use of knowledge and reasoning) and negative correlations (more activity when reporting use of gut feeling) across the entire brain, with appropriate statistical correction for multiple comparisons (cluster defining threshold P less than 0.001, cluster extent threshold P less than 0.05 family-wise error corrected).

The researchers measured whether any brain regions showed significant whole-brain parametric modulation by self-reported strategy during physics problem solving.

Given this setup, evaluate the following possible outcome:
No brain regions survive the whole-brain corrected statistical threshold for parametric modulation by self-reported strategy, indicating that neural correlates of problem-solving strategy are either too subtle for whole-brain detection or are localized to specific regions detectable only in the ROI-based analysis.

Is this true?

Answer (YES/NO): NO